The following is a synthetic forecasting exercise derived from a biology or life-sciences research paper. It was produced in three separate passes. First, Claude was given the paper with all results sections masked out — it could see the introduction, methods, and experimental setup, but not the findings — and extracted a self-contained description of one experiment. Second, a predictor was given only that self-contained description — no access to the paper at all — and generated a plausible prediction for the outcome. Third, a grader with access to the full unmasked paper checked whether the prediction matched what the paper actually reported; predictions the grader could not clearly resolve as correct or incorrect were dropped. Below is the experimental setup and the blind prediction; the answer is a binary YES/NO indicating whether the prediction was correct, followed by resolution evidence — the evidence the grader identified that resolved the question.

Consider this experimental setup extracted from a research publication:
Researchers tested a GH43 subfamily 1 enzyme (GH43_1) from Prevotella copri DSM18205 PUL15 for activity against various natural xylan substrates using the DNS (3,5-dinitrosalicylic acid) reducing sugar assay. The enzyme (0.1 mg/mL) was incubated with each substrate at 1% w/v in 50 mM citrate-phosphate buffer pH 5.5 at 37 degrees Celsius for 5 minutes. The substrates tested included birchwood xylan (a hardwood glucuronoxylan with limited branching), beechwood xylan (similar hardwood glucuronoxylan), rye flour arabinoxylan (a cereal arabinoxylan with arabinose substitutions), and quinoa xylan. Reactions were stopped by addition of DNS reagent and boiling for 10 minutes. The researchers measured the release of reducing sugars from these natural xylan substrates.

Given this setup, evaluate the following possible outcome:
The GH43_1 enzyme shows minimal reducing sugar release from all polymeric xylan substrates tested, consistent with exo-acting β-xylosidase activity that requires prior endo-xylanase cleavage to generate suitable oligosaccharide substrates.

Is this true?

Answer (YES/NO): NO